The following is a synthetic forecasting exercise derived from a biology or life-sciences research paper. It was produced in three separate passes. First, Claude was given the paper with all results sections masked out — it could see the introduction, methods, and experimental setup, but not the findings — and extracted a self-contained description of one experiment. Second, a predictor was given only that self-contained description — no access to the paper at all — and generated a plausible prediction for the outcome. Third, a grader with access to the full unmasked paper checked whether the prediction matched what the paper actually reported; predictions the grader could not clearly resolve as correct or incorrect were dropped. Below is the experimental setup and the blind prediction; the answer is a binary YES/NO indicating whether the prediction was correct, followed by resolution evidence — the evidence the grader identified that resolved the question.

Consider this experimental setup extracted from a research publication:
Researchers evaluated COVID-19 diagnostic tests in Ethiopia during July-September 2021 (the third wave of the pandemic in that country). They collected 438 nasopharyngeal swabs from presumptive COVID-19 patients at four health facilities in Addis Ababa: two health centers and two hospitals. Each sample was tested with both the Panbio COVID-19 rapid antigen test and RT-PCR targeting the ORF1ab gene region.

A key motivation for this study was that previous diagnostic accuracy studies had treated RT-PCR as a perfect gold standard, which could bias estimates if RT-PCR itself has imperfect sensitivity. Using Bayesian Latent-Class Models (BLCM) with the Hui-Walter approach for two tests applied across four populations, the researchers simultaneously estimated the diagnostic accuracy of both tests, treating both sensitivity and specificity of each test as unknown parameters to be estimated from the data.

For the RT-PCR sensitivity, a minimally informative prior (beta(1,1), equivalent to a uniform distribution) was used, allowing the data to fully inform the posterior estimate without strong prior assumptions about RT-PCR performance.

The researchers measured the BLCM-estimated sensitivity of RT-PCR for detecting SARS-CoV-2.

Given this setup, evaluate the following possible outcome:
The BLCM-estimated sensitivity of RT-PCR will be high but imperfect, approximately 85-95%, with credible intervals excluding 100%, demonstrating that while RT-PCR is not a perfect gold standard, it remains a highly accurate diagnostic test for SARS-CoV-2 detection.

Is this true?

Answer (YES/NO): YES